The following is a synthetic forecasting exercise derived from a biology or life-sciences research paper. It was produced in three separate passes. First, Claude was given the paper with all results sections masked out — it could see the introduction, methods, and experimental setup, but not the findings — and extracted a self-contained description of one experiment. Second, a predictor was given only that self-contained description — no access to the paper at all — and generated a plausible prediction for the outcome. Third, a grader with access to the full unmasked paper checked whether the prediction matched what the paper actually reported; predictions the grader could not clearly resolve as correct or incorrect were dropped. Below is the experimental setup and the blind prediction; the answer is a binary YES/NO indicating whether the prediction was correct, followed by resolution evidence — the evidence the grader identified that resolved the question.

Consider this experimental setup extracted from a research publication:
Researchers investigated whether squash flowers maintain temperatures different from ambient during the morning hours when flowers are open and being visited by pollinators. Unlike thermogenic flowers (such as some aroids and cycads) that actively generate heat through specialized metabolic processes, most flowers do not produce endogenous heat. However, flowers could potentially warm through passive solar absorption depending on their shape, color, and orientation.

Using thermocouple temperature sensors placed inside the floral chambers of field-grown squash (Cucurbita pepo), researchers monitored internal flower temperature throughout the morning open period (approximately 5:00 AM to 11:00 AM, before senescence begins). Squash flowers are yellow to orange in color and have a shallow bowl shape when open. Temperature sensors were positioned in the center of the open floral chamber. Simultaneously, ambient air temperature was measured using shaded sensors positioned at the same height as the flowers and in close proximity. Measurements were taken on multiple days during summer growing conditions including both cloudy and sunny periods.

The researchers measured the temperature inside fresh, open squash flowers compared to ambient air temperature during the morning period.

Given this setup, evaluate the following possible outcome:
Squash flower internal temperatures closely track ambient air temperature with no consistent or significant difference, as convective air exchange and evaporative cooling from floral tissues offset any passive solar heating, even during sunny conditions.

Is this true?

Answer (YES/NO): YES